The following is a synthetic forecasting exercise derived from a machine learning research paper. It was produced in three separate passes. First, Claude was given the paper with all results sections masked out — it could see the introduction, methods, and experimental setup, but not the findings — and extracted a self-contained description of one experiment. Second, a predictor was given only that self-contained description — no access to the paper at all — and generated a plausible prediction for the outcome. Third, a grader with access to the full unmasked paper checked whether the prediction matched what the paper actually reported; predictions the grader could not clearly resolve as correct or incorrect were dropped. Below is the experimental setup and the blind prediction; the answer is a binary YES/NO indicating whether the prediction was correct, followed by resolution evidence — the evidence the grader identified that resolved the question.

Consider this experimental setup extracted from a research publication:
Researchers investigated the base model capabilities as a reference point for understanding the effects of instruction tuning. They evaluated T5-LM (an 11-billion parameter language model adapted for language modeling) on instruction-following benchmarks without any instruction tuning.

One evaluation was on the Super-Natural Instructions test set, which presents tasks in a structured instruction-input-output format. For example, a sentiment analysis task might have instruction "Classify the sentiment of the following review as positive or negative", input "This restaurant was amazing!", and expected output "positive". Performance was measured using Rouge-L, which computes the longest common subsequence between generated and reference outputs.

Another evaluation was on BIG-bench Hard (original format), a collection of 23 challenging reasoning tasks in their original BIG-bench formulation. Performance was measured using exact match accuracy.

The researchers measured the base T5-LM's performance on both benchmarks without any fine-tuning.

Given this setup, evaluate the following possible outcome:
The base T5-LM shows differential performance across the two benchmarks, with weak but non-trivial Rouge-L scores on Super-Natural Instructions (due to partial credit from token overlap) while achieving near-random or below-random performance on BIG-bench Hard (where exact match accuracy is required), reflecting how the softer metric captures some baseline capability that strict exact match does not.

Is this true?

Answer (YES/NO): YES